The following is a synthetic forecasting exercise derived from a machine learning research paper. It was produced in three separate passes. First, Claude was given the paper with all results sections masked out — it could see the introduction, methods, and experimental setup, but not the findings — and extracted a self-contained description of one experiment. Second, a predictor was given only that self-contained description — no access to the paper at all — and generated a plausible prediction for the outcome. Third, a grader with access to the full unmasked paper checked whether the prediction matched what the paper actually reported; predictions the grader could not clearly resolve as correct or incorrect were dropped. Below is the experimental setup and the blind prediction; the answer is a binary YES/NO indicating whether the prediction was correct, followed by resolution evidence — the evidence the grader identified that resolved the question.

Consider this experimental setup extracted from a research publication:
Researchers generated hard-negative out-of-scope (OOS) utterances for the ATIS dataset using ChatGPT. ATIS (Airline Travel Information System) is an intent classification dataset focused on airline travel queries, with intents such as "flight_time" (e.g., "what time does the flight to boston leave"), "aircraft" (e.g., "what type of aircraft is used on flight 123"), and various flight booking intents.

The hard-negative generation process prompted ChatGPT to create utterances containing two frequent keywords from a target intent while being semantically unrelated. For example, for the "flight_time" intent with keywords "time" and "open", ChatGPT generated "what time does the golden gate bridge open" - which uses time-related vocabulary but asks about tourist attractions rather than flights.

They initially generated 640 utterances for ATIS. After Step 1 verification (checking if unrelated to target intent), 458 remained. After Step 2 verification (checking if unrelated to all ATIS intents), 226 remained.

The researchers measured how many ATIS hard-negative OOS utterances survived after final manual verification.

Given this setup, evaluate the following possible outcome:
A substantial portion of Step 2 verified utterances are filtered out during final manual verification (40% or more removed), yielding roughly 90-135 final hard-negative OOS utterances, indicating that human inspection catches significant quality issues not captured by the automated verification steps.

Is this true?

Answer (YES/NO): NO